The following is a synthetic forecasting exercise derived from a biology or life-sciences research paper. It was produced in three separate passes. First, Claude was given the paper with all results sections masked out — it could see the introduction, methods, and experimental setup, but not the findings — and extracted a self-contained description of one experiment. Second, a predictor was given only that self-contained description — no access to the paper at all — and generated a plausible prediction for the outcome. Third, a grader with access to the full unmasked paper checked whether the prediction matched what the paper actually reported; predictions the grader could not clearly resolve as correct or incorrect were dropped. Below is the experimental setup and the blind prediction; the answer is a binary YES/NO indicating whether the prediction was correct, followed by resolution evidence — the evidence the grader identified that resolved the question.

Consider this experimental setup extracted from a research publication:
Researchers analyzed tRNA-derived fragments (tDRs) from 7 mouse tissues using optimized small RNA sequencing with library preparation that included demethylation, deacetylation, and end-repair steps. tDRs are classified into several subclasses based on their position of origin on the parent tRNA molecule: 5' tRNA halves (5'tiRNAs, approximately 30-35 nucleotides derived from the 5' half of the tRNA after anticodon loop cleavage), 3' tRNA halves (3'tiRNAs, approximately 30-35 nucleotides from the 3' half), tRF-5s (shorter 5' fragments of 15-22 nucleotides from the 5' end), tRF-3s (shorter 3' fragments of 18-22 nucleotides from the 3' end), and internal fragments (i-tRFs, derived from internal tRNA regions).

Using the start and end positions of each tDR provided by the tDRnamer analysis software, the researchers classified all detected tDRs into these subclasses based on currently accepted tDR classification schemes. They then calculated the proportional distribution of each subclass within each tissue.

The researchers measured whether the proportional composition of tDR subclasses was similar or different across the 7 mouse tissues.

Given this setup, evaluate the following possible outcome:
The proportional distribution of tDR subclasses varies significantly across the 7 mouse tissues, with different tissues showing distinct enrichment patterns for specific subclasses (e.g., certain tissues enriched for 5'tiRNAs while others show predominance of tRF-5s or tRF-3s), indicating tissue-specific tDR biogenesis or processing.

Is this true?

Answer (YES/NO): YES